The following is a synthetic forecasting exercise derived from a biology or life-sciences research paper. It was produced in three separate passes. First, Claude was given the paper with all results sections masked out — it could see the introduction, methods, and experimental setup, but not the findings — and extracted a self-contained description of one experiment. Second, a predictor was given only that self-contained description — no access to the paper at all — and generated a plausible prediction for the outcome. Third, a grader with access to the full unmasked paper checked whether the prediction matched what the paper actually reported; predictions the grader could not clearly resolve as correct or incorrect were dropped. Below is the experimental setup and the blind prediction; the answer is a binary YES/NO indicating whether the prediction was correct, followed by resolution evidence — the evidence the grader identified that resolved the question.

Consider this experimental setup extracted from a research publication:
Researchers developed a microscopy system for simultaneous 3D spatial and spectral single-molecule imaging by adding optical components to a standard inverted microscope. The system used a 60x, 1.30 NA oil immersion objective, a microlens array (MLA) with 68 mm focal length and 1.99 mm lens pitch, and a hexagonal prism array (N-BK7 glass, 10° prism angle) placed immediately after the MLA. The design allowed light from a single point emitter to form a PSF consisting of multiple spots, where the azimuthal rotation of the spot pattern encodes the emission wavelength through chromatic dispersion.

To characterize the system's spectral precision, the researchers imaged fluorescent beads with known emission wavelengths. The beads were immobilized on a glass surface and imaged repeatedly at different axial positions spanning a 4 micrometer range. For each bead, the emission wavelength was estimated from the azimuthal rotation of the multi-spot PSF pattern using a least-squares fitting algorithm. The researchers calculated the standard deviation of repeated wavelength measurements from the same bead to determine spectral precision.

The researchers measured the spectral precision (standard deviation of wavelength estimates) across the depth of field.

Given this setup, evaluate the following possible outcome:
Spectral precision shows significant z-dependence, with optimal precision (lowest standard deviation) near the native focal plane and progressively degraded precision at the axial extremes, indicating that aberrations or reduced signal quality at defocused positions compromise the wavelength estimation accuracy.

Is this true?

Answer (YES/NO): NO